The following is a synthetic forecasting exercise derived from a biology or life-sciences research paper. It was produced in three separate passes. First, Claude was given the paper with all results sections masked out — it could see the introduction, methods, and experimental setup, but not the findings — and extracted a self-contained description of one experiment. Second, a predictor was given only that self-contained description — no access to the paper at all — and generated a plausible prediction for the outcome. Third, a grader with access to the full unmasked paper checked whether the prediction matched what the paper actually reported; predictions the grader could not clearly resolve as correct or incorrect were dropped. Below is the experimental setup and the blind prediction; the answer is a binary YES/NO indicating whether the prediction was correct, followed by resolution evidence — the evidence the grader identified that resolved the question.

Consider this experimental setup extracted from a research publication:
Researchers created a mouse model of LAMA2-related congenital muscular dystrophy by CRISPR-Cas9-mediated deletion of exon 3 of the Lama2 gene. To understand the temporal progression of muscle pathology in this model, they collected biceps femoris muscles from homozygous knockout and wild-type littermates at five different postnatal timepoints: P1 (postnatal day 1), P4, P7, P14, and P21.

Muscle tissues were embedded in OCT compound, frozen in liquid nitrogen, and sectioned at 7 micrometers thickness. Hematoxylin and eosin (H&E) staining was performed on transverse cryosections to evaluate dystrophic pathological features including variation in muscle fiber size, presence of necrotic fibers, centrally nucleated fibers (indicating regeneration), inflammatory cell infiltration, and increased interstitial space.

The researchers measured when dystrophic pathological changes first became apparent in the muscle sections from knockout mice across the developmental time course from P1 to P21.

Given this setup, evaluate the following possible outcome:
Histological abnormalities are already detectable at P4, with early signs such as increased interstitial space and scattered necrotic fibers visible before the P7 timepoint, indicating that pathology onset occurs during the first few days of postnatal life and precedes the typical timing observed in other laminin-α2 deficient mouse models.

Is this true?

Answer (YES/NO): NO